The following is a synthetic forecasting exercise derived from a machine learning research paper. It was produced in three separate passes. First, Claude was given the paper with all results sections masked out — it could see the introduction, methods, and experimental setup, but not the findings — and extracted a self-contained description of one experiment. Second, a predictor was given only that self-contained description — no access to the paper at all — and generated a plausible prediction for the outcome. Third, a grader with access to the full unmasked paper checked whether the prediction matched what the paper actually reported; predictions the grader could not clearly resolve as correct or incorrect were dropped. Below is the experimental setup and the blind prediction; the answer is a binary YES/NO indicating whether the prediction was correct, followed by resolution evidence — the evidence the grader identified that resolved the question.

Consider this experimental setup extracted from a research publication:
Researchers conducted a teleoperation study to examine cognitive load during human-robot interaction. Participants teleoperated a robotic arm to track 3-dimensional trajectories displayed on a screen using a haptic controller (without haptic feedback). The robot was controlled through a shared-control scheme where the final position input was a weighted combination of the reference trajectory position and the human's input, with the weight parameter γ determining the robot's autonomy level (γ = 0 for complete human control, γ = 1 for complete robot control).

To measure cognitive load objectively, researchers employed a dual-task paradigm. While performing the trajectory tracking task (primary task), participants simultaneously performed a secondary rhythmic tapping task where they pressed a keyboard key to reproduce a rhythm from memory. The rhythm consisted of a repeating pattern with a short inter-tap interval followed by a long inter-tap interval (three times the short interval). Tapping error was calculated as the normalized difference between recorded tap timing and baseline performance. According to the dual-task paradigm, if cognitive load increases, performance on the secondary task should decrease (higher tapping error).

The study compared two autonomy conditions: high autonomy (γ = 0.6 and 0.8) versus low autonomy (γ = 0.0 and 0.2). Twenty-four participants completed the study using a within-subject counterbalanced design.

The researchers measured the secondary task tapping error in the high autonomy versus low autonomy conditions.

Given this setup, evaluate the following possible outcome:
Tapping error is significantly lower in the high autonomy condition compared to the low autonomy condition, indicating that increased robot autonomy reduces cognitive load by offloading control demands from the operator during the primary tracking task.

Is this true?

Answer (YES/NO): NO